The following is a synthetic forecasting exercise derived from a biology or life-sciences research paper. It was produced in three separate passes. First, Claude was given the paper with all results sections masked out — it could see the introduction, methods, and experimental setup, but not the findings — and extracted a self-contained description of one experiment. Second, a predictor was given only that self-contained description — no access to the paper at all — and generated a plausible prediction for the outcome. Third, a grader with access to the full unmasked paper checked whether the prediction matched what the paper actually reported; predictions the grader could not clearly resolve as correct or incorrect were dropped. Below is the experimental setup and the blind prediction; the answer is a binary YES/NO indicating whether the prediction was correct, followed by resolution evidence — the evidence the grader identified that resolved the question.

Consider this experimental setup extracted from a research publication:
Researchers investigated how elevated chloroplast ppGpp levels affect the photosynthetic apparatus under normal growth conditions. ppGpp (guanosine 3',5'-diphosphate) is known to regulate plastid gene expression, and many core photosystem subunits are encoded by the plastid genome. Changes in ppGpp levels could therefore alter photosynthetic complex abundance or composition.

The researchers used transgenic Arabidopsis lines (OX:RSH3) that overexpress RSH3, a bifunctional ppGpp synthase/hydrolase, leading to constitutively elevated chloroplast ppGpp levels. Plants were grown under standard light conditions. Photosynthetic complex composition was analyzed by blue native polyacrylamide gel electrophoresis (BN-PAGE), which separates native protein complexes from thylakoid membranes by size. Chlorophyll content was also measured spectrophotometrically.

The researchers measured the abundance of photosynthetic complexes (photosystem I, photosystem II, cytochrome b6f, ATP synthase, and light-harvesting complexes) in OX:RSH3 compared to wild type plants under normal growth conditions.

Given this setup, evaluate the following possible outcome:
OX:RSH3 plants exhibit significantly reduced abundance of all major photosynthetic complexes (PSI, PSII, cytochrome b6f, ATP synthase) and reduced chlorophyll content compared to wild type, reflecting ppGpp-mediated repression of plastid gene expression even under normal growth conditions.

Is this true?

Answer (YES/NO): NO